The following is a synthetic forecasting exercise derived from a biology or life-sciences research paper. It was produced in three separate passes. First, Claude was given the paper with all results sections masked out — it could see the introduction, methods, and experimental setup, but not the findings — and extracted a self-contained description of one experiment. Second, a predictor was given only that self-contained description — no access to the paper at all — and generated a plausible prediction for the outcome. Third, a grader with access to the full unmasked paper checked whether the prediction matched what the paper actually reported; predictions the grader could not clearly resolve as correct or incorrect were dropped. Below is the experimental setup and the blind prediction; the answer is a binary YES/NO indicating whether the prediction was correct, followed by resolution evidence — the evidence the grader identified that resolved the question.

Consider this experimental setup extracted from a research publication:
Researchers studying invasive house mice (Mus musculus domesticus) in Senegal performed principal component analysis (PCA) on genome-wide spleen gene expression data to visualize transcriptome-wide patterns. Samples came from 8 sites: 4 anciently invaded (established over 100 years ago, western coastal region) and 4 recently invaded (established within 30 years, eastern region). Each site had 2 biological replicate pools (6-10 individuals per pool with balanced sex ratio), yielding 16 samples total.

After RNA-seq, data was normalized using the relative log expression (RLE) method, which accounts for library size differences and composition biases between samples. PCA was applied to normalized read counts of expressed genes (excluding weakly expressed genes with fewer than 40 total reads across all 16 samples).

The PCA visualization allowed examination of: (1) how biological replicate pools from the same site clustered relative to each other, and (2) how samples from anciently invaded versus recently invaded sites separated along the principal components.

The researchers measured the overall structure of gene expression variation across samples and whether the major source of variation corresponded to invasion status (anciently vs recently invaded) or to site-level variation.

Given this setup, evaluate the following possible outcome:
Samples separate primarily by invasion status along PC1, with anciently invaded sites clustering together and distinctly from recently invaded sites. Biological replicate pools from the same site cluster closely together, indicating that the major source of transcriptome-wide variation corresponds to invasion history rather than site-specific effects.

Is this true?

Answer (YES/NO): NO